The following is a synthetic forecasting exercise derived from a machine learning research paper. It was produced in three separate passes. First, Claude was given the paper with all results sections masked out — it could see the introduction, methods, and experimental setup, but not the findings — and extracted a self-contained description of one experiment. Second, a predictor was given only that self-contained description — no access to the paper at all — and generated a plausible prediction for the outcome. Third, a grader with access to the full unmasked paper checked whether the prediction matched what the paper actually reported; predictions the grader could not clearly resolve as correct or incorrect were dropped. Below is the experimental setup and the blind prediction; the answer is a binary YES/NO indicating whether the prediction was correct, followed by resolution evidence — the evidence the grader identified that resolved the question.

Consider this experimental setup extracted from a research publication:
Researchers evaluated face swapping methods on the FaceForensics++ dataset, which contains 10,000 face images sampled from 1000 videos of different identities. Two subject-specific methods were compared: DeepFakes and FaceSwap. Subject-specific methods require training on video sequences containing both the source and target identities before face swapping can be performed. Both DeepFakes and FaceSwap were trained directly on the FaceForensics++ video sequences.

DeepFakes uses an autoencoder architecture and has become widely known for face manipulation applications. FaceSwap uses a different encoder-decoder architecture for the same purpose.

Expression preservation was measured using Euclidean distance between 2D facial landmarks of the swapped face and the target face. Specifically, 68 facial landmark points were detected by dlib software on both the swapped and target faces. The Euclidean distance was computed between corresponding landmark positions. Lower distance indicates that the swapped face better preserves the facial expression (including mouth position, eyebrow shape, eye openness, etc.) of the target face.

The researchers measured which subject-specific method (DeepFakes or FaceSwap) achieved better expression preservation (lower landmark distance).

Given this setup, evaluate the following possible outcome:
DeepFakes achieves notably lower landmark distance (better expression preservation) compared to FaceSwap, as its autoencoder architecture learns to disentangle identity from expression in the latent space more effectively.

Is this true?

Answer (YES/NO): NO